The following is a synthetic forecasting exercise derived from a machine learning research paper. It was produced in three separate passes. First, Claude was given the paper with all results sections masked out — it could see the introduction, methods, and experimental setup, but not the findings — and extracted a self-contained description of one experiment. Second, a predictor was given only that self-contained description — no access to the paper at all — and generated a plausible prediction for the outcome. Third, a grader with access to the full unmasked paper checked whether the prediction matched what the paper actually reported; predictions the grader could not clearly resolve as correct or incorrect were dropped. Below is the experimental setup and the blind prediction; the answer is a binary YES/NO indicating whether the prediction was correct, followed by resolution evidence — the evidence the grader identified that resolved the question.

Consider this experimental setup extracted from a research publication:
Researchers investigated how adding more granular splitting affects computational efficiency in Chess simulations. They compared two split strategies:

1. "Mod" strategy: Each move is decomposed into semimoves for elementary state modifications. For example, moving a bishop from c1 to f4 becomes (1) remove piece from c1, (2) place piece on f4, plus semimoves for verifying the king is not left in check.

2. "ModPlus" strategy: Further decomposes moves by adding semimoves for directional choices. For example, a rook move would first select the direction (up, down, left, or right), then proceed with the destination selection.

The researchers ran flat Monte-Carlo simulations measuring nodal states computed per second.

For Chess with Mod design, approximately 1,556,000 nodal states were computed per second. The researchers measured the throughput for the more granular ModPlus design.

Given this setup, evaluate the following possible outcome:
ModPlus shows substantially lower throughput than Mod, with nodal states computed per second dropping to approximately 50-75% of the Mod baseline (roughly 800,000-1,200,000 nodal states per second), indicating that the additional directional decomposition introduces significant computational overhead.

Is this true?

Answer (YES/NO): NO